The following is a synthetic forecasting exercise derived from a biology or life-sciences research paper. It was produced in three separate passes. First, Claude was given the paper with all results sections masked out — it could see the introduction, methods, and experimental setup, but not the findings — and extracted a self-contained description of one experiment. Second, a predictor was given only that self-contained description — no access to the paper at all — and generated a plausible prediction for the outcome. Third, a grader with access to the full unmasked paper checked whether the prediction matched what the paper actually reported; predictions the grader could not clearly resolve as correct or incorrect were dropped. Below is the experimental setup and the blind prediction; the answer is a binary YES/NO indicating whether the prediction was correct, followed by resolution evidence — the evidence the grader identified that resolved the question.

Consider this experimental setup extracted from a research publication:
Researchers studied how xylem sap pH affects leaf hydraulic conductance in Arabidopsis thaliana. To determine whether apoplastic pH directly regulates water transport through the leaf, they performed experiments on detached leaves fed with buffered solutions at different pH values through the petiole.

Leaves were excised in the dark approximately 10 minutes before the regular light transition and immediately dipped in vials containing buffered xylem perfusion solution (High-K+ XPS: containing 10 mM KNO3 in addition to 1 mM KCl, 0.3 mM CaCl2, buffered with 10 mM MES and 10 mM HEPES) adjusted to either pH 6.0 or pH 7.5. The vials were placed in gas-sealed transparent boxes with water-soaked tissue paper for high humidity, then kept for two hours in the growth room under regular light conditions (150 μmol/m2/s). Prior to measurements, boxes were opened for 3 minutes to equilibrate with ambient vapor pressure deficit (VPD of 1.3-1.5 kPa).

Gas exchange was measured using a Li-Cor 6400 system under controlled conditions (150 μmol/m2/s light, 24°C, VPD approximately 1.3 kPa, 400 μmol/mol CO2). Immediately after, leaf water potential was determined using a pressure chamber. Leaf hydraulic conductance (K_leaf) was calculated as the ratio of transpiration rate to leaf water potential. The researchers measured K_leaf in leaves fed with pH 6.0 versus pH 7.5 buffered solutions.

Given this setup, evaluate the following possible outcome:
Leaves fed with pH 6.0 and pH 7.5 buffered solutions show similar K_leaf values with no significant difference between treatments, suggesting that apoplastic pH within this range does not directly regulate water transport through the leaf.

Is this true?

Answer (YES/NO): NO